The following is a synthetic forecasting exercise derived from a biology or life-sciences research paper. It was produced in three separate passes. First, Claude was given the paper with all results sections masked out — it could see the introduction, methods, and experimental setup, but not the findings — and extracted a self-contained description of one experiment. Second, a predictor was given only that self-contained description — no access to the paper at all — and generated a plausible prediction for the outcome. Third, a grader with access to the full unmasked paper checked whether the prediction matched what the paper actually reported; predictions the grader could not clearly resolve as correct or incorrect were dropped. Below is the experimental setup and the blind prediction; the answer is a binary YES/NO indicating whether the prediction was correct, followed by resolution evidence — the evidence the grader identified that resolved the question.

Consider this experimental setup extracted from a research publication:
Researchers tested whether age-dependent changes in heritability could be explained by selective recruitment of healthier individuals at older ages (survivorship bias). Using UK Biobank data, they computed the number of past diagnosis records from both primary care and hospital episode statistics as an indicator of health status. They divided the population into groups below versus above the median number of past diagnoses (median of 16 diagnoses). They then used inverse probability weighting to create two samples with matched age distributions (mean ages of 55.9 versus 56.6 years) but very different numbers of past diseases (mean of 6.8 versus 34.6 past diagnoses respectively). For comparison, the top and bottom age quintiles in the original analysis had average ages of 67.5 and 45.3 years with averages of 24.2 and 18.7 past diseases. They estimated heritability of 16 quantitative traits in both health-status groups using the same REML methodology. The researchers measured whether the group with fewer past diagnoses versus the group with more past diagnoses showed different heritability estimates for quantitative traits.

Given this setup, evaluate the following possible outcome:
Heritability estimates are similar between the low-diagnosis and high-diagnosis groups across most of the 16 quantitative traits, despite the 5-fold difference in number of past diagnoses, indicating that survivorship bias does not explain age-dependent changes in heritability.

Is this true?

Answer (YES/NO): YES